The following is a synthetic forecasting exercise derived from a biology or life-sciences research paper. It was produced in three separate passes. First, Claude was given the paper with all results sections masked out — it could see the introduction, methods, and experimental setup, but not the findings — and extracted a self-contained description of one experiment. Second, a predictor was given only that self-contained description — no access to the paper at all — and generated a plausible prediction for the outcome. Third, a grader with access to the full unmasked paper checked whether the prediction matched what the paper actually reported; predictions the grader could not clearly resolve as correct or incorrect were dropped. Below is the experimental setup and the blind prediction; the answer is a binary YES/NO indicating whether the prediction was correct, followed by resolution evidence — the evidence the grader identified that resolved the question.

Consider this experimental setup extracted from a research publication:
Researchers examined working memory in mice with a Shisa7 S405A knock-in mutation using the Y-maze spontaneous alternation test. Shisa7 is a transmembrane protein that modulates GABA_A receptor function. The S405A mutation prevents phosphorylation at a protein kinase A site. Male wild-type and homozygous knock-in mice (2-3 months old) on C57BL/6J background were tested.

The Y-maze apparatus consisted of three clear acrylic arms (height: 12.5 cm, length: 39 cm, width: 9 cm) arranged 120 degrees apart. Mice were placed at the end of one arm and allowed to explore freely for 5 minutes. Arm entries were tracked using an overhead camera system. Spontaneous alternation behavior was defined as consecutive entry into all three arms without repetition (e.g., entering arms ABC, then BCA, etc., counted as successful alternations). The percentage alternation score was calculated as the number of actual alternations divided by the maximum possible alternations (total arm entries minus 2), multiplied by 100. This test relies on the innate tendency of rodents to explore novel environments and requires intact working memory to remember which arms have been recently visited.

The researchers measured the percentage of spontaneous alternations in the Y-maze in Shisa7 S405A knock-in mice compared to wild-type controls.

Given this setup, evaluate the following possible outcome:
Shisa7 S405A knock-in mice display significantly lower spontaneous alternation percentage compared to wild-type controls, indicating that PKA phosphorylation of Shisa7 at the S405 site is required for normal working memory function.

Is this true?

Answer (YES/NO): NO